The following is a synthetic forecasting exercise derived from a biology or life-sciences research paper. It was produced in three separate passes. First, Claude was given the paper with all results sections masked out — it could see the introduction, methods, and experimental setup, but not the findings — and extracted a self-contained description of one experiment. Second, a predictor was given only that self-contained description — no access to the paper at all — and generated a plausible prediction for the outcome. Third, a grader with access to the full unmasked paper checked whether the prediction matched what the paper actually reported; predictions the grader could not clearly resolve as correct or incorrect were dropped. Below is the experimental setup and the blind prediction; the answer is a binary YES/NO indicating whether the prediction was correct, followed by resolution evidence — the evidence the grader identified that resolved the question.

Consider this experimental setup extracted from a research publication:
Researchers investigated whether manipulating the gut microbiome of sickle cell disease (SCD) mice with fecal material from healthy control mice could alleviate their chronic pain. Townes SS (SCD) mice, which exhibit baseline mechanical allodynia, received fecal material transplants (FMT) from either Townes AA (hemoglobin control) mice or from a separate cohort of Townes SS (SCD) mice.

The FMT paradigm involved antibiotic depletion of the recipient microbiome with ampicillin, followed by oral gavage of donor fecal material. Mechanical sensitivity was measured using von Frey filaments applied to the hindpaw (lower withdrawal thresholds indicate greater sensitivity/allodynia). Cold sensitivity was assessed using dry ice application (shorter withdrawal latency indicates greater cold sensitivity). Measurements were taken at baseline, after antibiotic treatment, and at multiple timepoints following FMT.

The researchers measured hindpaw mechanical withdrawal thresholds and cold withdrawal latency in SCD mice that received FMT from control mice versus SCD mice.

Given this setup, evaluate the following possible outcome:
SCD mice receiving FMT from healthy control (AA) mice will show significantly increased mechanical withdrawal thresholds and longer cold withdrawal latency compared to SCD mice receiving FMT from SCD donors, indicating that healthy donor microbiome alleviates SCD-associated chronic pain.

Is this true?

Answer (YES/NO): NO